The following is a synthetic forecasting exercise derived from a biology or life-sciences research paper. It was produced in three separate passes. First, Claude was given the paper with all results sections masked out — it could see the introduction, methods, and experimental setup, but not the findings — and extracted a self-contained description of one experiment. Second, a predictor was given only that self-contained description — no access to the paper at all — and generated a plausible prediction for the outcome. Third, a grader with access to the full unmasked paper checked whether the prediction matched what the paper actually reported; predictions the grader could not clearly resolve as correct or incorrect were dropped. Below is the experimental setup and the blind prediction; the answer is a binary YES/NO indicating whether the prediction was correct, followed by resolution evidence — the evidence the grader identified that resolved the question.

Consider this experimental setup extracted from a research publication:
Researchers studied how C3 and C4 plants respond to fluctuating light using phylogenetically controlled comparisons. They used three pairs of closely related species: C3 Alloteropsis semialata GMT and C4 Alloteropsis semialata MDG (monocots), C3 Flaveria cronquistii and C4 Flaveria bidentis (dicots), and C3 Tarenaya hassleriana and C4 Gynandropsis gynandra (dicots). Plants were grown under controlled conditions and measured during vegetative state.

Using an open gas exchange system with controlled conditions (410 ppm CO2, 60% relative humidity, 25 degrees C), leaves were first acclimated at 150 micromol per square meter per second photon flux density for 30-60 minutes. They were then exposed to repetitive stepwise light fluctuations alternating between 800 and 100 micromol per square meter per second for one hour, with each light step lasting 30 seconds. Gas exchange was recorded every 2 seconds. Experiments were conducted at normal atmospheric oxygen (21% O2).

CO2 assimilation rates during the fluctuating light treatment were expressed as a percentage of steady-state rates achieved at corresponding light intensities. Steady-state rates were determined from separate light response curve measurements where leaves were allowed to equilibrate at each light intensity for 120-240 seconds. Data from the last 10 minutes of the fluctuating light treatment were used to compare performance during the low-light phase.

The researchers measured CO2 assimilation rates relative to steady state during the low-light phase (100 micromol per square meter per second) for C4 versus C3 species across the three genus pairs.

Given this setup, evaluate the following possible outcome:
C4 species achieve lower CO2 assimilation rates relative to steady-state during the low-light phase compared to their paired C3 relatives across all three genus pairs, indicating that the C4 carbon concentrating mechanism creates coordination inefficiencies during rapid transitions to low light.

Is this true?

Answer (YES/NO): NO